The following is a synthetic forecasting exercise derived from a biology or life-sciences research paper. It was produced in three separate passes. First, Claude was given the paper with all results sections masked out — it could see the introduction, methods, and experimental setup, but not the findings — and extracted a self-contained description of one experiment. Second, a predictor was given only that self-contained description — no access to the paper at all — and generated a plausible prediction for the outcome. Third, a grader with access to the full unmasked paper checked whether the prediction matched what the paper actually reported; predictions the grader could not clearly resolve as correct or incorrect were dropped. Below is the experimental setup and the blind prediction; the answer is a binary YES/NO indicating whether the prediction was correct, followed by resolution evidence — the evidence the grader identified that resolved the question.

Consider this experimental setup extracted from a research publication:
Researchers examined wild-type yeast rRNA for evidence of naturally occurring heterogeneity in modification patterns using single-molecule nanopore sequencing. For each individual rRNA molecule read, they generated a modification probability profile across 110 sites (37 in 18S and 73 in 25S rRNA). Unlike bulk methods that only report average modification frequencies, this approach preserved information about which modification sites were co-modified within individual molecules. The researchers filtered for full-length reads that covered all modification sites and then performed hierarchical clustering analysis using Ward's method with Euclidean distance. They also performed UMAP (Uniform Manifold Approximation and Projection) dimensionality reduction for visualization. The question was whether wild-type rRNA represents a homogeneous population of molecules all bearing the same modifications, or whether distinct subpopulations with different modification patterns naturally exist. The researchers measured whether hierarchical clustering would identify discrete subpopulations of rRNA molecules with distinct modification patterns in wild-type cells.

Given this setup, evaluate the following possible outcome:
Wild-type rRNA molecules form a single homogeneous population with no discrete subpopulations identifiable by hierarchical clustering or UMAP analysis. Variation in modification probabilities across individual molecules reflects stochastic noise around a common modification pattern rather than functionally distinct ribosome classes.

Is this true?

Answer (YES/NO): NO